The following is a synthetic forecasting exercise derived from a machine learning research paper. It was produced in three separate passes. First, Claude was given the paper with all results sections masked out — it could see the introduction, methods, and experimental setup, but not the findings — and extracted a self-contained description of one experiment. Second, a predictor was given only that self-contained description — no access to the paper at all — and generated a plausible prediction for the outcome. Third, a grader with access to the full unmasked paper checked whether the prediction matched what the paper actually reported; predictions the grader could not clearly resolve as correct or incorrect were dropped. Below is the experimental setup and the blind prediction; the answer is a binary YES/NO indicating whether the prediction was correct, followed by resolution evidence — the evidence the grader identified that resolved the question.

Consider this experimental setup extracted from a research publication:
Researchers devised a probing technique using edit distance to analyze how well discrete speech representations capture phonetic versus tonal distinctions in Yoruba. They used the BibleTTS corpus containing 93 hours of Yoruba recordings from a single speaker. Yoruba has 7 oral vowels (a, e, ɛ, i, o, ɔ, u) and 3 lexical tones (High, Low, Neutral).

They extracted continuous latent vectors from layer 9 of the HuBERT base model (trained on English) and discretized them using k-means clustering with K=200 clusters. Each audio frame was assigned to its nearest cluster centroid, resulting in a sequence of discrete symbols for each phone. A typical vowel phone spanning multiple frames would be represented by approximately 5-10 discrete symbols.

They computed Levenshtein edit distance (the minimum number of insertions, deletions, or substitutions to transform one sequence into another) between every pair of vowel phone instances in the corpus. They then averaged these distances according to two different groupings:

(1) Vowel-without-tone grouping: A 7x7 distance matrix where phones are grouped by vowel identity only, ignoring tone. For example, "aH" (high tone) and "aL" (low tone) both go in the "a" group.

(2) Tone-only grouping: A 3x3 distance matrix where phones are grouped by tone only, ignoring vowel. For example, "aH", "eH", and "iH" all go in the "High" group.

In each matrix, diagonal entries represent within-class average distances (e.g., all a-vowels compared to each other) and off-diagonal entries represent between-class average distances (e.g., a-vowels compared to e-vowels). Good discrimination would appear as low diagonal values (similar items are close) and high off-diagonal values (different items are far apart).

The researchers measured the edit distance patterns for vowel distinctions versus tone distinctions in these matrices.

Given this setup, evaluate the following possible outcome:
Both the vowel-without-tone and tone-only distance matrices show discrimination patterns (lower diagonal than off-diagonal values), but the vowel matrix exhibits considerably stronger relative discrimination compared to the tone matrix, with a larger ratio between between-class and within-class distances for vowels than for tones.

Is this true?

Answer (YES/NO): NO